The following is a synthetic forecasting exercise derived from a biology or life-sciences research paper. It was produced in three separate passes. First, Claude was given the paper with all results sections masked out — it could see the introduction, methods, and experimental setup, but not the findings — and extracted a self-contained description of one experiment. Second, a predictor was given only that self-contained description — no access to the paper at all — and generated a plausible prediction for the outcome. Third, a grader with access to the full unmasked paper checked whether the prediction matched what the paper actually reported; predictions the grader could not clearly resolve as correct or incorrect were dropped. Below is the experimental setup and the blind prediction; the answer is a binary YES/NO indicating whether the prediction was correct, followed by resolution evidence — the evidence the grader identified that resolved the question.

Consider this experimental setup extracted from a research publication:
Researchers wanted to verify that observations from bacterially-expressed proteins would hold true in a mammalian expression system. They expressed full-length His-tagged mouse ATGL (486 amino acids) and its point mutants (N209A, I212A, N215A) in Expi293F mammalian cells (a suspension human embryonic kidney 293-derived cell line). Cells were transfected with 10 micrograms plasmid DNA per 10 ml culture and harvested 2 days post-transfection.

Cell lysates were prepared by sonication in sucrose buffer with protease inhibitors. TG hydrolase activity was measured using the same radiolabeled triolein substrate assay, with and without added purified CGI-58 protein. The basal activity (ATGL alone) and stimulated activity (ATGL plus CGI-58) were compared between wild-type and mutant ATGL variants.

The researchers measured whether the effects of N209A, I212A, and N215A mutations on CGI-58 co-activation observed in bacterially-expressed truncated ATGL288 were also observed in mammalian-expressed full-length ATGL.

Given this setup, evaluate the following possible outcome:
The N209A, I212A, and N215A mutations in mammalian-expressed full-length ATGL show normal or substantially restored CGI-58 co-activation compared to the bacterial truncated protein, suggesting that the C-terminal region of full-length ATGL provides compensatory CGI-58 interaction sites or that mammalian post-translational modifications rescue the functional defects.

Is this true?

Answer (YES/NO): NO